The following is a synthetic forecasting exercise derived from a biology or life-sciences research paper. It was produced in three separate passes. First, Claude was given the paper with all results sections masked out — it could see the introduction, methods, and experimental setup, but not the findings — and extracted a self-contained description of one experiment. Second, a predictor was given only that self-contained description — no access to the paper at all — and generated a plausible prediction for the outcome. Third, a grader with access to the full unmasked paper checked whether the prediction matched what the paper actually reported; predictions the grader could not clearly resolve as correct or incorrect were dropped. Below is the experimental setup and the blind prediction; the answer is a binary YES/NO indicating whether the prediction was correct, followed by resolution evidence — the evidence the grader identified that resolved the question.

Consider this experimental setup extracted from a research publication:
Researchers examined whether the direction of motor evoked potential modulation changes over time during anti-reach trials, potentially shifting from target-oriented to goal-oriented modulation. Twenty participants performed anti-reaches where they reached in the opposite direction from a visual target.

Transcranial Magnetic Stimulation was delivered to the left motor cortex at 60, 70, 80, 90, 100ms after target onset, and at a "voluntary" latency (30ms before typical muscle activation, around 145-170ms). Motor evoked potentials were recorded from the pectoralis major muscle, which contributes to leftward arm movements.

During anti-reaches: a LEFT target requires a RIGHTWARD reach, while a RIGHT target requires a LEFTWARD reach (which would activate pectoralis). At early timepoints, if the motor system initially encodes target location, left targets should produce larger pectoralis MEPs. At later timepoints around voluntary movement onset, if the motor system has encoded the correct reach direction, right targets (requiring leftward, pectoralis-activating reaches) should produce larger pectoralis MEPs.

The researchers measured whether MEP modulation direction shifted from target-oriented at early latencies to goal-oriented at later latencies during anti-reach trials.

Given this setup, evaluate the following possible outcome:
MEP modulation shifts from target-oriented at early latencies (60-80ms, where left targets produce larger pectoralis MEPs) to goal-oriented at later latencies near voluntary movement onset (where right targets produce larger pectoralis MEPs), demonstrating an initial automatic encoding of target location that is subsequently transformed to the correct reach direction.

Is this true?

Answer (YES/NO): YES